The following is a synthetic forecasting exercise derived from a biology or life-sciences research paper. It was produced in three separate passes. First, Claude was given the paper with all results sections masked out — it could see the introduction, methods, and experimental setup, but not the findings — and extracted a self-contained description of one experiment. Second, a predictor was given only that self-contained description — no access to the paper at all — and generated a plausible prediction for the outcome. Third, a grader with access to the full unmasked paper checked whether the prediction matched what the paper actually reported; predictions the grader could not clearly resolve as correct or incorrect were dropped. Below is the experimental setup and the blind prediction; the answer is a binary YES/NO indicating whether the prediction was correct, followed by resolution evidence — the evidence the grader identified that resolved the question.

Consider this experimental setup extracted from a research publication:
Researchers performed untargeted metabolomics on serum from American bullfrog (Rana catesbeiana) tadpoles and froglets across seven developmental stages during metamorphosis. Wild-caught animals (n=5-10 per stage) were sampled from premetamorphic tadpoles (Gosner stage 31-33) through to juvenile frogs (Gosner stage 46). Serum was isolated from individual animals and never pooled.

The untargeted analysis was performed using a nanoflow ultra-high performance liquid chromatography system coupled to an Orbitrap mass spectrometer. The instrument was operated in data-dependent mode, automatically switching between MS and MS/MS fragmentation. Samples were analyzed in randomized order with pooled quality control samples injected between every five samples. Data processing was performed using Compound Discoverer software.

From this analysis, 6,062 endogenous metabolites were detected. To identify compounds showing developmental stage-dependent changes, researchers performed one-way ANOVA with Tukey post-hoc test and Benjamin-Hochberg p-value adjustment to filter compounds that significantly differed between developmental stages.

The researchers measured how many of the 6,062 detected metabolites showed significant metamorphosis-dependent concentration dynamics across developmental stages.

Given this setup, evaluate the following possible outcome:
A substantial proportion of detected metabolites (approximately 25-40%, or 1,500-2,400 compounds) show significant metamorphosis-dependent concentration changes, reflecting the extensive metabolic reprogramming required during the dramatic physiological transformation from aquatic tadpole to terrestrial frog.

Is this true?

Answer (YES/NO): NO